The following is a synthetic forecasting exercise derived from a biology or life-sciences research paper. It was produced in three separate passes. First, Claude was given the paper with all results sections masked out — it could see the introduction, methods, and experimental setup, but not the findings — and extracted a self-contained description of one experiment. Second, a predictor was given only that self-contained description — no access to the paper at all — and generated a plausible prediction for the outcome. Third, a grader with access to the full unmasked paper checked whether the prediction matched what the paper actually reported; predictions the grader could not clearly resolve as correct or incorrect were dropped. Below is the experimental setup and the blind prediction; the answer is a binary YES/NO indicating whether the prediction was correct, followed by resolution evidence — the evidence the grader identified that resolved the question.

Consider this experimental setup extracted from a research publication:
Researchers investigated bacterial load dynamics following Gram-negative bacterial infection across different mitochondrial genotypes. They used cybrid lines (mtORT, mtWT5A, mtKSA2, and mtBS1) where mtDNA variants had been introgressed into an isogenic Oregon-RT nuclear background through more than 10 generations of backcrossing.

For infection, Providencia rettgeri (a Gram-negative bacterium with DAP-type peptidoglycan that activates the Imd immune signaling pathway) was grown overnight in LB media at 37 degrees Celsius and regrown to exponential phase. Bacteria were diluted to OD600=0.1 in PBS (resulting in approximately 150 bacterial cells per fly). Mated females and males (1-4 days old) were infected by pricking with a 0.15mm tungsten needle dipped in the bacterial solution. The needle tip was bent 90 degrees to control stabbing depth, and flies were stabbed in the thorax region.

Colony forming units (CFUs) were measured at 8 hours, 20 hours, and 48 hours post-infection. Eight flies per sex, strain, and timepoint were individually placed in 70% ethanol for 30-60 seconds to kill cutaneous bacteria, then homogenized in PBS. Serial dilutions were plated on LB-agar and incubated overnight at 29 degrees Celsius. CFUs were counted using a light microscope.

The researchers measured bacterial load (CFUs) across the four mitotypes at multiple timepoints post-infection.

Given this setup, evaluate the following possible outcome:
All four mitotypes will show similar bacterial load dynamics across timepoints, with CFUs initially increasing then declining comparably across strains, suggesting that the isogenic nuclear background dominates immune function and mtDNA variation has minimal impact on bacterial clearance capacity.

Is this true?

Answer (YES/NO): NO